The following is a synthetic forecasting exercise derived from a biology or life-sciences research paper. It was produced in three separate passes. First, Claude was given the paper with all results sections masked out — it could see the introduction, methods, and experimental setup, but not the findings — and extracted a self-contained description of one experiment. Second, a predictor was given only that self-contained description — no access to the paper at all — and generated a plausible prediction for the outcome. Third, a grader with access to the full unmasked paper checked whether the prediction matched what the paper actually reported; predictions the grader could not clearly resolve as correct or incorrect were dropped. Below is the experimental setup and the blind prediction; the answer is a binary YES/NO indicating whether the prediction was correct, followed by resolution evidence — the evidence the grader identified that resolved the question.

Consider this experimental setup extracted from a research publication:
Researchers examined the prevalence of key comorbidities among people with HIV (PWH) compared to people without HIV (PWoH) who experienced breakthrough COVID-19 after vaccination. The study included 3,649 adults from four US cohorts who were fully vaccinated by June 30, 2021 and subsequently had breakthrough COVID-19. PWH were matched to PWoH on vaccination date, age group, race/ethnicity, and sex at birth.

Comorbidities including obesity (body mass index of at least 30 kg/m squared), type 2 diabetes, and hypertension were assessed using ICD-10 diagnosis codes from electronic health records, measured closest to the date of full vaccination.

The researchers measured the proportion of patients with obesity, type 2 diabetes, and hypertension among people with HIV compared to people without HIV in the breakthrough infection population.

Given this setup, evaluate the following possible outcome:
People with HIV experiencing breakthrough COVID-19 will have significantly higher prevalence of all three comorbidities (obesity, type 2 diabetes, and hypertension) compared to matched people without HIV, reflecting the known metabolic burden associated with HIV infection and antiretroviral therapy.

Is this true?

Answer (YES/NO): NO